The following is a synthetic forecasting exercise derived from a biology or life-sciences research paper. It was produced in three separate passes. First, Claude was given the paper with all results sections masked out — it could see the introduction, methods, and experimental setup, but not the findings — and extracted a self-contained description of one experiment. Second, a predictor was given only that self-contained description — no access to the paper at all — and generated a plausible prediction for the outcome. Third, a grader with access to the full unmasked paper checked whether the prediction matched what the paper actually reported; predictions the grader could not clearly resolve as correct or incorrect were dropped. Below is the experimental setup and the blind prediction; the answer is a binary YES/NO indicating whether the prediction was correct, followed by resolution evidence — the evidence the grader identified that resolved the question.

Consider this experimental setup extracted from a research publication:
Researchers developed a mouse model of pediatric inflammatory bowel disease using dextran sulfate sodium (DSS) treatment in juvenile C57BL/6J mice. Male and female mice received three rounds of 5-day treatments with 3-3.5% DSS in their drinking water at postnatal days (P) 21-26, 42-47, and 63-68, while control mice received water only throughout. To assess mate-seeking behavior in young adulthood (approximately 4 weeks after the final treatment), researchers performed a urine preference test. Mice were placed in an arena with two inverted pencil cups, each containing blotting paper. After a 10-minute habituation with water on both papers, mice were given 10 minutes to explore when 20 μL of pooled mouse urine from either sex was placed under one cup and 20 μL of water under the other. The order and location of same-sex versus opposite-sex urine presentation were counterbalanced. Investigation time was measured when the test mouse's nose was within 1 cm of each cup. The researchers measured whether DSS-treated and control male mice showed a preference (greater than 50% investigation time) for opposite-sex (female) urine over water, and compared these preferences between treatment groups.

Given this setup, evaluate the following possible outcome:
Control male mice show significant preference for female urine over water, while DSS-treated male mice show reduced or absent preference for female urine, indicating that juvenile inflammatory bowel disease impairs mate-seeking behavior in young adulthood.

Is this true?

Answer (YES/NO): NO